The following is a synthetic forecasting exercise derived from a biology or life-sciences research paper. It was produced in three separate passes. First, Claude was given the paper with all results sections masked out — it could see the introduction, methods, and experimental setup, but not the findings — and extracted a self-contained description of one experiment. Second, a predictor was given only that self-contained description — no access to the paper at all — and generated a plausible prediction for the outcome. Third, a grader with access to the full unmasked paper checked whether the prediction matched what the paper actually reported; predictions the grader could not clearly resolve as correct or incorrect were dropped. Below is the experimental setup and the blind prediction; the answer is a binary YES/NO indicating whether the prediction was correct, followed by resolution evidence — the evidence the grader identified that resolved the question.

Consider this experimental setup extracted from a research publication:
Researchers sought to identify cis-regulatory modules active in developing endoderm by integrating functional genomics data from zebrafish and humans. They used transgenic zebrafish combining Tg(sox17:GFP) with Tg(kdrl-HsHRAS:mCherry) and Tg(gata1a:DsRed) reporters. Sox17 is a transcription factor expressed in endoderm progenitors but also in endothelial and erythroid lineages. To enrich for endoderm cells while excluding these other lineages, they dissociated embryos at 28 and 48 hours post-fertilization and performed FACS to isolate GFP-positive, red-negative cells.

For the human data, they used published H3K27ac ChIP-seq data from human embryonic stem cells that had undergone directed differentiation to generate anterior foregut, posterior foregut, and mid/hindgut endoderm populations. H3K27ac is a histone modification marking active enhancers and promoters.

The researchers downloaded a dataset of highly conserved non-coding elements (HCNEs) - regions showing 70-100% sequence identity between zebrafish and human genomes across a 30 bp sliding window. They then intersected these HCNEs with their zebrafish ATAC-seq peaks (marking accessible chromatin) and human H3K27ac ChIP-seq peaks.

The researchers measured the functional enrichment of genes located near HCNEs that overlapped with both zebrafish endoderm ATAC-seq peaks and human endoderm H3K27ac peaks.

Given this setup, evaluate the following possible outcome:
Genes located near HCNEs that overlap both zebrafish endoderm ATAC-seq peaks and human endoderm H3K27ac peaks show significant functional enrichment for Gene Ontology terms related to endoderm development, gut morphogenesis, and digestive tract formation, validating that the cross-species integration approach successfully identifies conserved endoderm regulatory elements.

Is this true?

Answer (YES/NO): NO